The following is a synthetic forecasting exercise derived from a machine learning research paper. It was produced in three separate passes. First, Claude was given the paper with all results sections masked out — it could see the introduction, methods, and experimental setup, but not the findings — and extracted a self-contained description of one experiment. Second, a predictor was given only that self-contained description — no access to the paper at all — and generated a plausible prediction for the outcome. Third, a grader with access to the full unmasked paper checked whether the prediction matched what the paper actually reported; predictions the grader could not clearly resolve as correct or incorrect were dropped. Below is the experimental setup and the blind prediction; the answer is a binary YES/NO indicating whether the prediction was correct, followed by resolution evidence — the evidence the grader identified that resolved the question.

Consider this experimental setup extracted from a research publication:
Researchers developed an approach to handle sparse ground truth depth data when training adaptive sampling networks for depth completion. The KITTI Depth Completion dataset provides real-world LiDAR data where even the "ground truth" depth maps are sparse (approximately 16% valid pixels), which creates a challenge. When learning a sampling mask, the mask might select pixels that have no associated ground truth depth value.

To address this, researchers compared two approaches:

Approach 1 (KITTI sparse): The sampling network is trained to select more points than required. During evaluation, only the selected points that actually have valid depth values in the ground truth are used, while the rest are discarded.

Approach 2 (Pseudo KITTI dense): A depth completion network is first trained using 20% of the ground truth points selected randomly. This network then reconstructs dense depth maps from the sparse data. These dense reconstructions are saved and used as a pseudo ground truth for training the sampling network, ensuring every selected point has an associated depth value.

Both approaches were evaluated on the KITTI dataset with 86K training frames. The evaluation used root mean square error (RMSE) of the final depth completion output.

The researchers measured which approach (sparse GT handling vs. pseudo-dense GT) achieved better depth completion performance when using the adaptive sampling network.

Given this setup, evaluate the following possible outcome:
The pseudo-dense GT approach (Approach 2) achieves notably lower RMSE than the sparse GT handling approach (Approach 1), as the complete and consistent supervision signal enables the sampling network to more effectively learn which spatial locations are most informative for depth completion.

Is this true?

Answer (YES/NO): NO